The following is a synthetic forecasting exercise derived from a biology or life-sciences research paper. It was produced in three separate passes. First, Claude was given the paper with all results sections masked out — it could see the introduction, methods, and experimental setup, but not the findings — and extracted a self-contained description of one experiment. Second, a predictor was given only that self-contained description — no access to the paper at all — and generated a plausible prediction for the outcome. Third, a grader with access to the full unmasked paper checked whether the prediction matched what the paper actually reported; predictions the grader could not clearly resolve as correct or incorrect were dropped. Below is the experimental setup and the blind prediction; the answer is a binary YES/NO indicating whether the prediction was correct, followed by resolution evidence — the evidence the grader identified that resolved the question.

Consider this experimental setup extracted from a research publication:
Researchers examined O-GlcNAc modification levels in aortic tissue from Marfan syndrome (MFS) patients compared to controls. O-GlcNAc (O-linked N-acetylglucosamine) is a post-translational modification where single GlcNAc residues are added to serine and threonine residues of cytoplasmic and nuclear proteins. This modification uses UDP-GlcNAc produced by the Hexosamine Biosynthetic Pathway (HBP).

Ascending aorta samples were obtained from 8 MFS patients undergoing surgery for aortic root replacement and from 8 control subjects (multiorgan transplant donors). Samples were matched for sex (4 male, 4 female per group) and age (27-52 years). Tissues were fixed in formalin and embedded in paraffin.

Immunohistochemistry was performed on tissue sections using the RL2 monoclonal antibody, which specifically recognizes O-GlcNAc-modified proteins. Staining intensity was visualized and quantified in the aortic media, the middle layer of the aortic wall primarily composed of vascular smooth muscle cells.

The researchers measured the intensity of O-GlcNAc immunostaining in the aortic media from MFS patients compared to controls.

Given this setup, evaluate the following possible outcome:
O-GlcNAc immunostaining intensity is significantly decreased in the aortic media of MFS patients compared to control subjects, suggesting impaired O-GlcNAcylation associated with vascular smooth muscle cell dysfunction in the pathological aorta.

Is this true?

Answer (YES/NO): NO